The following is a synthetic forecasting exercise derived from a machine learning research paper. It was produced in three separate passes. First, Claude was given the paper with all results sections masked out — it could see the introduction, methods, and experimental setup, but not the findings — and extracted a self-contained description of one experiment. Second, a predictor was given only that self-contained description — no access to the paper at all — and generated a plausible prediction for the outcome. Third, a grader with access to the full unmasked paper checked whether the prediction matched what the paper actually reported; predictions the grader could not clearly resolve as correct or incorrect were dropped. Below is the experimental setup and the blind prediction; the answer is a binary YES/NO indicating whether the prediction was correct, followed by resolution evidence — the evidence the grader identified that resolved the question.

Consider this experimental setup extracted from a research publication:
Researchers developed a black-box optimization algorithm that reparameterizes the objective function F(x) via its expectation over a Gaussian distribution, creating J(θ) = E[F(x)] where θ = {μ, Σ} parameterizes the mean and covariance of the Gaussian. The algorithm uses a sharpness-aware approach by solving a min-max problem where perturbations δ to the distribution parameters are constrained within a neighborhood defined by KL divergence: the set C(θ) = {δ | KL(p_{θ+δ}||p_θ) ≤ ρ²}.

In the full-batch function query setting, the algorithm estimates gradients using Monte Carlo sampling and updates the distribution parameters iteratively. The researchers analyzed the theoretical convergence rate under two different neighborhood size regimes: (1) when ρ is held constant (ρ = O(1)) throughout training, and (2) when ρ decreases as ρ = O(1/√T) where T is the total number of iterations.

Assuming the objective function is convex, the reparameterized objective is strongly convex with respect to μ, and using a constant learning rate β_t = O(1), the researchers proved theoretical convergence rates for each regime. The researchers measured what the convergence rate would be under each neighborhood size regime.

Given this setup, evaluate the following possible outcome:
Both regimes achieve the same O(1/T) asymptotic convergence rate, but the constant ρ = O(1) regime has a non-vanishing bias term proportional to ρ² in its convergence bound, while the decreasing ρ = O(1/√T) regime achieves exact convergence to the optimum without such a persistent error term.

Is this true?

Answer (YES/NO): NO